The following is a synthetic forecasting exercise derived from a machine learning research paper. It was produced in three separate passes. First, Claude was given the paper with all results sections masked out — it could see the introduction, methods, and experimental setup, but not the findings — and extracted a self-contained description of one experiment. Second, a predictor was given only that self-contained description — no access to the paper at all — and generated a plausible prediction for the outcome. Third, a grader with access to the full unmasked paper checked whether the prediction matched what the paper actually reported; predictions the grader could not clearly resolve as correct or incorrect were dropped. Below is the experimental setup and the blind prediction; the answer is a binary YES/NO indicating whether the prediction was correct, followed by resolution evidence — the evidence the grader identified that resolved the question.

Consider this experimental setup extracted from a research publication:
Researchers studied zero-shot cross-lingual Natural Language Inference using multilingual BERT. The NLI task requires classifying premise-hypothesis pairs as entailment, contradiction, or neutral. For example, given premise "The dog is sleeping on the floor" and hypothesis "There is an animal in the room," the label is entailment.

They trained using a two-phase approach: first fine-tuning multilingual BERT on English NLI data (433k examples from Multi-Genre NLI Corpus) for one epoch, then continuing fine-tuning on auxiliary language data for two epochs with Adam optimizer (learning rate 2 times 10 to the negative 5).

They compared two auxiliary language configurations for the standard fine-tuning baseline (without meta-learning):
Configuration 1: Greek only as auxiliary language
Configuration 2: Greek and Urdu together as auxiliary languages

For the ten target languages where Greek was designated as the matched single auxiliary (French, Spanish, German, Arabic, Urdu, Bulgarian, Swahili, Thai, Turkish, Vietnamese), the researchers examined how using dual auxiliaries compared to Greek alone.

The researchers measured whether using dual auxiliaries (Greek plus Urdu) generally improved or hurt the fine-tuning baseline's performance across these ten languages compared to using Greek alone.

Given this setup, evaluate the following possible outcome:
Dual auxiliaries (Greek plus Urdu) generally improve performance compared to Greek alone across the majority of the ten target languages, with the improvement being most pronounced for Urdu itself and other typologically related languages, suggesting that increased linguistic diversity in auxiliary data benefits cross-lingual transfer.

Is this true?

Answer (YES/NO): NO